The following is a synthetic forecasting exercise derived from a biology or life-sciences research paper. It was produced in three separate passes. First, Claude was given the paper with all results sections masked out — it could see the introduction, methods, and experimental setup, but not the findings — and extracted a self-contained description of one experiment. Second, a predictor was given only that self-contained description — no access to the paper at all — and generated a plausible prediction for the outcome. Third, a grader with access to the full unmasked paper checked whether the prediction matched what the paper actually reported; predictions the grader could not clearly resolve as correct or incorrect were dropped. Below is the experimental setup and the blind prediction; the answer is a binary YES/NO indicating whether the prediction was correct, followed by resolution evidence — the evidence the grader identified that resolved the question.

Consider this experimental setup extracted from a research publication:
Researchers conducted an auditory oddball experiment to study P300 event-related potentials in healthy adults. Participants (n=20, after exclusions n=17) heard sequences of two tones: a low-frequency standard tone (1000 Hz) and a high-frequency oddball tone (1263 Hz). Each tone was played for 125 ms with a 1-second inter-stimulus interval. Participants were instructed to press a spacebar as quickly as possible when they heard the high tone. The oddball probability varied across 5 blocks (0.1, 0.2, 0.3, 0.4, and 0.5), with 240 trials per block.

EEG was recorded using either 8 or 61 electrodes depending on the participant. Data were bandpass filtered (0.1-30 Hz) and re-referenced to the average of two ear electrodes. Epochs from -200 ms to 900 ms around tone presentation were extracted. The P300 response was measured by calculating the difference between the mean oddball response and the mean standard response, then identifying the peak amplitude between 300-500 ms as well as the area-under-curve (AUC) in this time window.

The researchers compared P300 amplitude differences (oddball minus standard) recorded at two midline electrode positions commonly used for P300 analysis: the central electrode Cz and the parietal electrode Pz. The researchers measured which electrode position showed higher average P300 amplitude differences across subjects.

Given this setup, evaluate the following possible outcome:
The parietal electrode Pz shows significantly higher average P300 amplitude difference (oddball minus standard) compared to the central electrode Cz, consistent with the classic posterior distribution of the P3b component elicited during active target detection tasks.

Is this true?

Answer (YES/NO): NO